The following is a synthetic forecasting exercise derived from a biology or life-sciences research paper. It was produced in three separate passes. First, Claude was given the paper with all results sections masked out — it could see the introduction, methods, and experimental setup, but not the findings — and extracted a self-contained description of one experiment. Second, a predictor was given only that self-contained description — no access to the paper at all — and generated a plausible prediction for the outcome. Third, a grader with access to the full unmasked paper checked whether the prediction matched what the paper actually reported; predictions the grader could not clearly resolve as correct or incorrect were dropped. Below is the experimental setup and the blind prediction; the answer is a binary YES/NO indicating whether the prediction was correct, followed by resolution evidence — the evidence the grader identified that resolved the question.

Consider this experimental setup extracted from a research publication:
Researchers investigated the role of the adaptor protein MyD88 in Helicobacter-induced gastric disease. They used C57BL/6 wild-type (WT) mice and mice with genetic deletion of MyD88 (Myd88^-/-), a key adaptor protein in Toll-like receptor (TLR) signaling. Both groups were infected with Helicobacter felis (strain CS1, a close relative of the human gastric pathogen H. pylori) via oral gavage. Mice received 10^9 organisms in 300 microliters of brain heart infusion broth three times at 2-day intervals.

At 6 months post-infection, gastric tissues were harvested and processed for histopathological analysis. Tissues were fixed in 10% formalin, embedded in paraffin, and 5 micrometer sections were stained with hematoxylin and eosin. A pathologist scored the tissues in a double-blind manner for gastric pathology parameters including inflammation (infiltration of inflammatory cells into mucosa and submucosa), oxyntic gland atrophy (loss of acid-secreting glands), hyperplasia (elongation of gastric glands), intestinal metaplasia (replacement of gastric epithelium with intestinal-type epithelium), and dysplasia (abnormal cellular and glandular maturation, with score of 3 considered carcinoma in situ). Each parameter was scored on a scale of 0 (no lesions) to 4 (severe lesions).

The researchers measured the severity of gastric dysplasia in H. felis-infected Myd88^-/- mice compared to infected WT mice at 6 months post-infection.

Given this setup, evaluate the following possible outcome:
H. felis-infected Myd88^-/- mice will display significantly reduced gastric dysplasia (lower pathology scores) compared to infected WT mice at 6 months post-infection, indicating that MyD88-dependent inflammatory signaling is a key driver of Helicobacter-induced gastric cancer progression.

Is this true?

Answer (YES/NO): NO